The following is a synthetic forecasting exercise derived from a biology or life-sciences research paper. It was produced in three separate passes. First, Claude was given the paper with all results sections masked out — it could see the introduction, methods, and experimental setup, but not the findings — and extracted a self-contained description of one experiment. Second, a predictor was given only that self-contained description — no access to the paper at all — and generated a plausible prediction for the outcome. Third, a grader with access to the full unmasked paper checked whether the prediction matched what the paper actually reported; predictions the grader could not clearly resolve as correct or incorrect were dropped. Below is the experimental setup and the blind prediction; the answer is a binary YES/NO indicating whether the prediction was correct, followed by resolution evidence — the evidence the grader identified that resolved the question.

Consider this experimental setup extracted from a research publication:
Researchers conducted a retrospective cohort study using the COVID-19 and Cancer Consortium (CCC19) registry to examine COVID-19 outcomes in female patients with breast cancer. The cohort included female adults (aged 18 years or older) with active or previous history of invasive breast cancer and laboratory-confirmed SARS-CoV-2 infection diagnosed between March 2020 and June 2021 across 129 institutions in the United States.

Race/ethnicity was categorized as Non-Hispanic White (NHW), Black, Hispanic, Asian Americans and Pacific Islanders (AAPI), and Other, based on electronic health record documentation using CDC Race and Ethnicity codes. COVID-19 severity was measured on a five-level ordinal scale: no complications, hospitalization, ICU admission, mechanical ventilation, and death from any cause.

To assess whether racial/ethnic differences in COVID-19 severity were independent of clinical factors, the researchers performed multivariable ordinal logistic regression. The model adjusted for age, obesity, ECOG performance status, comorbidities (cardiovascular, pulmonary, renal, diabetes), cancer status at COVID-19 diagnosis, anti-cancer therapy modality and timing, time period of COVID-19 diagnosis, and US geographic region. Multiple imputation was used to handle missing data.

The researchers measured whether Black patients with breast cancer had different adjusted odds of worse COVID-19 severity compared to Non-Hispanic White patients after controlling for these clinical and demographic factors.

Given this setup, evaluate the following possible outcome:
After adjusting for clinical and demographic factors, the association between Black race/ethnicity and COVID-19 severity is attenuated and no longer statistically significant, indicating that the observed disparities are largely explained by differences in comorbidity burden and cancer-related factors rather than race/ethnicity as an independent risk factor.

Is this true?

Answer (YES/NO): NO